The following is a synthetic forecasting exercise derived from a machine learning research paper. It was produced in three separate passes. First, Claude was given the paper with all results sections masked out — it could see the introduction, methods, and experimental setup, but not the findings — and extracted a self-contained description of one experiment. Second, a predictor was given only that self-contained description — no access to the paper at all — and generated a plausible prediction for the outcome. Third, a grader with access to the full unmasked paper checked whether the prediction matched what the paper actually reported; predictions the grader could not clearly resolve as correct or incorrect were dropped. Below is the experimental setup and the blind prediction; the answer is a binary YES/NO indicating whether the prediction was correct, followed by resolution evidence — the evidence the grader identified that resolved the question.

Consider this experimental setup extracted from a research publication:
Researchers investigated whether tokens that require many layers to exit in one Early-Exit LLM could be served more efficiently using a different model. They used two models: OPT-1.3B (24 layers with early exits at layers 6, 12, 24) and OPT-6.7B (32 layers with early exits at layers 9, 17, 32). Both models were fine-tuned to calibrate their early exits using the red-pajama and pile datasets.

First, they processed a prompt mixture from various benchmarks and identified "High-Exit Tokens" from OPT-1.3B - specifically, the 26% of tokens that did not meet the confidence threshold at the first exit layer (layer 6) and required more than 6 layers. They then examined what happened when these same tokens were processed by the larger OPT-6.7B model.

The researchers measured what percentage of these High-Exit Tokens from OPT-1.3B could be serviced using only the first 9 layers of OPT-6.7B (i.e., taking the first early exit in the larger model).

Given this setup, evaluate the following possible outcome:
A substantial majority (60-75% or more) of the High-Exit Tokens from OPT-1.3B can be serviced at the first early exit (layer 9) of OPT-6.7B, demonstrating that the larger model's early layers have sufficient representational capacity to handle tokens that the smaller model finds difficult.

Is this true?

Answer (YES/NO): NO